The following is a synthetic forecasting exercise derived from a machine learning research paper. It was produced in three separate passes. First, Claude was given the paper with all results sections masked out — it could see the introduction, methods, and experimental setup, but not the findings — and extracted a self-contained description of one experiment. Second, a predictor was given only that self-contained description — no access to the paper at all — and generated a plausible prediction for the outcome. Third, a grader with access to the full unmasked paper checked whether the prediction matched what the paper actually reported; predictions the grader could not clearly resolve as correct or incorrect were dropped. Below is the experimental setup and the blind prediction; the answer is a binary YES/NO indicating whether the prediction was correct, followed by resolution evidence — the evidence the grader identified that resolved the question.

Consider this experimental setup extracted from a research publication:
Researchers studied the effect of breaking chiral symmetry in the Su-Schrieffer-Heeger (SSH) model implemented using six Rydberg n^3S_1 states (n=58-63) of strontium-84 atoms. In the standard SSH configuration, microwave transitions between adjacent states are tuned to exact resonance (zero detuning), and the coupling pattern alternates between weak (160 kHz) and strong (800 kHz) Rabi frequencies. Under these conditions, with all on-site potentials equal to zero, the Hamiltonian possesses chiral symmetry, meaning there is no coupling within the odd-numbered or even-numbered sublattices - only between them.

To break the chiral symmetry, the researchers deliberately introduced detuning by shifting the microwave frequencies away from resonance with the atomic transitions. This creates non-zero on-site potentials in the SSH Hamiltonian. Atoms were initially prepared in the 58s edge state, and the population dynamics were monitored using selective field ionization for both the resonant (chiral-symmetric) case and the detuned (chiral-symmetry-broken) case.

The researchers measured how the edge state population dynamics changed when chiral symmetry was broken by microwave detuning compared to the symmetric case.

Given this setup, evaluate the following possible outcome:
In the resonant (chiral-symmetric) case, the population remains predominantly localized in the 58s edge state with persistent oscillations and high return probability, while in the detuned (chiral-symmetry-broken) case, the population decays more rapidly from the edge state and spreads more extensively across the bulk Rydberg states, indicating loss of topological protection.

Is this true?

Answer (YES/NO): NO